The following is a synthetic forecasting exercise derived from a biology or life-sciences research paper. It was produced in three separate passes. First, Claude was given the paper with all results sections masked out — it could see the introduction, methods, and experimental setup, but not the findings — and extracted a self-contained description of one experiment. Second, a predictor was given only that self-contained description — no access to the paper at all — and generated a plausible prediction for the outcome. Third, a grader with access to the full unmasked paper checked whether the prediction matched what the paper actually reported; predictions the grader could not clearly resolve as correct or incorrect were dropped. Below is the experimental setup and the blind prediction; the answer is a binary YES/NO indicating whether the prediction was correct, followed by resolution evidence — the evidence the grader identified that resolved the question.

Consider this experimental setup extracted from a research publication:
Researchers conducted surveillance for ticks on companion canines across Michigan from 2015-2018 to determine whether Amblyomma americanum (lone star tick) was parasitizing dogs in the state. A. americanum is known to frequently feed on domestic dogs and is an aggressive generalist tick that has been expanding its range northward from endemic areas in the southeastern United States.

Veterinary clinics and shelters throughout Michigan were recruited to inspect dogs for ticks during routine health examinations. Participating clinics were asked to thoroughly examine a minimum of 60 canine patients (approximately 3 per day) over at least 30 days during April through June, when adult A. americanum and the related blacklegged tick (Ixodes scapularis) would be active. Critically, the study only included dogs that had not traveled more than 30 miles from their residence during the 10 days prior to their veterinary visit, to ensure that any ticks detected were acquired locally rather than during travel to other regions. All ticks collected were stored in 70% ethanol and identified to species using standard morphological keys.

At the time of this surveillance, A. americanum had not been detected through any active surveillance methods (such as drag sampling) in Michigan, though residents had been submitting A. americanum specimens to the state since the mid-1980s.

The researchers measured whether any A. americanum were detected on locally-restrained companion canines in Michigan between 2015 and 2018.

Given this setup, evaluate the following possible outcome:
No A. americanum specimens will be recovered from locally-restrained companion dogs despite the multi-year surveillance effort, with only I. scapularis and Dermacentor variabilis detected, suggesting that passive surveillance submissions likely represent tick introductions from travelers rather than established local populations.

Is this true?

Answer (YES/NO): NO